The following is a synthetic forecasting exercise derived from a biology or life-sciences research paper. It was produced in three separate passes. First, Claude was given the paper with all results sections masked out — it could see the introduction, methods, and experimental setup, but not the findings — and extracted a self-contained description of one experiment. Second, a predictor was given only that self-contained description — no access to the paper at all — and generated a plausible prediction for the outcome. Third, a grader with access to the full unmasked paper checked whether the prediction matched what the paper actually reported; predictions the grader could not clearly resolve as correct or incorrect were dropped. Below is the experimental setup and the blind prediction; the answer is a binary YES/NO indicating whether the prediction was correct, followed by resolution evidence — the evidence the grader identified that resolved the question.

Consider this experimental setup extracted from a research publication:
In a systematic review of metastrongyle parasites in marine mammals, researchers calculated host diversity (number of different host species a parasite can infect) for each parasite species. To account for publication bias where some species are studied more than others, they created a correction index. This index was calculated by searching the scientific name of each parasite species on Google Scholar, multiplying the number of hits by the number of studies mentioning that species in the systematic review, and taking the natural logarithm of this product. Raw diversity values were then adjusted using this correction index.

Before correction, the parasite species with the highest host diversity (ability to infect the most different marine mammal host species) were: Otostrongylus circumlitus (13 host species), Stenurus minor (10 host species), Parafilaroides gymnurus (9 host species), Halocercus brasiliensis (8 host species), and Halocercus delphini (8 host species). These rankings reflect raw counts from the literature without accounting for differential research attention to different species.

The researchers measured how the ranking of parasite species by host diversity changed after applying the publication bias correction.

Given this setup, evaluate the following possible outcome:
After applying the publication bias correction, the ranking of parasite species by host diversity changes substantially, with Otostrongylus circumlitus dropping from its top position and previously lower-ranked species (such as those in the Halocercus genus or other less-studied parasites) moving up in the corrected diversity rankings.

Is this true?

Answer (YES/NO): YES